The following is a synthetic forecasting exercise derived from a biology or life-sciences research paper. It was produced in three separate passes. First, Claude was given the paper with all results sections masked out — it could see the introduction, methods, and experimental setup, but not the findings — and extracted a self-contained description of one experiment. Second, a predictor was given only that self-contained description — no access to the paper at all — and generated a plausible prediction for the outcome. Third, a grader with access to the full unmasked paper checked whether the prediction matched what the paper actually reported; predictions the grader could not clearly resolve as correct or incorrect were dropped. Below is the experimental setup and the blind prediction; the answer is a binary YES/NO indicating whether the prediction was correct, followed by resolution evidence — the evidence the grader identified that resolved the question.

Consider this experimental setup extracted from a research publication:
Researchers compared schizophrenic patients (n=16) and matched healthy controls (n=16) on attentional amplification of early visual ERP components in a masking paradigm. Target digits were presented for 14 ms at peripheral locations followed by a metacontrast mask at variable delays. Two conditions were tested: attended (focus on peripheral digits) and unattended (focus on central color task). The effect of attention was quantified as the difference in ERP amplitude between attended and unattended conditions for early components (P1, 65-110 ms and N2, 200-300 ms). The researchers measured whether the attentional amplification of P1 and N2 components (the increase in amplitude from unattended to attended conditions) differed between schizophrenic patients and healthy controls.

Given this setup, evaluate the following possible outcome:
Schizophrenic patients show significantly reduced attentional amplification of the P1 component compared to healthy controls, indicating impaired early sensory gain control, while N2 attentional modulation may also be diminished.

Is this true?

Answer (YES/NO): NO